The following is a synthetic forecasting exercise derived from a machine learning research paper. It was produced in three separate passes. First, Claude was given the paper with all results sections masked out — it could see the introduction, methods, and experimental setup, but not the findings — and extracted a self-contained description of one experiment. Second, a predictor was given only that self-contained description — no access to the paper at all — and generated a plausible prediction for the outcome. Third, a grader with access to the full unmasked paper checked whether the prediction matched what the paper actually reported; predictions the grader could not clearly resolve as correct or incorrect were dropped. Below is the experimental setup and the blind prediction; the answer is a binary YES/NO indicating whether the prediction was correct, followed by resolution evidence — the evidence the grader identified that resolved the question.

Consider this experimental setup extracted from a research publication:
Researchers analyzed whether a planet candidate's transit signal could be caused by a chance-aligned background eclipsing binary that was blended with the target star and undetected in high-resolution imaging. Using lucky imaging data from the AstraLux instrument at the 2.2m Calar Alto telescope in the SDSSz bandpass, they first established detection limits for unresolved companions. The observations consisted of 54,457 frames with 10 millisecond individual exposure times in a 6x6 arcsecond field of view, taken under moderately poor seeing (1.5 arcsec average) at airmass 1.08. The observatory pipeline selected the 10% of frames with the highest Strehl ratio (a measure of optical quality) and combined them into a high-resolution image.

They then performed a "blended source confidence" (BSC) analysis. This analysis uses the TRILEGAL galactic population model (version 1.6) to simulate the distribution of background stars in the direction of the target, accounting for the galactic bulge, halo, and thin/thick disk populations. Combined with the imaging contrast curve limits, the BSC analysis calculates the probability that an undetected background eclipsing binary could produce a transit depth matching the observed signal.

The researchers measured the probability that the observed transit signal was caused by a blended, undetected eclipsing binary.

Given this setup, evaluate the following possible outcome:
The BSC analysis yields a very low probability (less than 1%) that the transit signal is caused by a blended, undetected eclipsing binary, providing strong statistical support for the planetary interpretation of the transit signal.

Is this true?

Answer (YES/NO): YES